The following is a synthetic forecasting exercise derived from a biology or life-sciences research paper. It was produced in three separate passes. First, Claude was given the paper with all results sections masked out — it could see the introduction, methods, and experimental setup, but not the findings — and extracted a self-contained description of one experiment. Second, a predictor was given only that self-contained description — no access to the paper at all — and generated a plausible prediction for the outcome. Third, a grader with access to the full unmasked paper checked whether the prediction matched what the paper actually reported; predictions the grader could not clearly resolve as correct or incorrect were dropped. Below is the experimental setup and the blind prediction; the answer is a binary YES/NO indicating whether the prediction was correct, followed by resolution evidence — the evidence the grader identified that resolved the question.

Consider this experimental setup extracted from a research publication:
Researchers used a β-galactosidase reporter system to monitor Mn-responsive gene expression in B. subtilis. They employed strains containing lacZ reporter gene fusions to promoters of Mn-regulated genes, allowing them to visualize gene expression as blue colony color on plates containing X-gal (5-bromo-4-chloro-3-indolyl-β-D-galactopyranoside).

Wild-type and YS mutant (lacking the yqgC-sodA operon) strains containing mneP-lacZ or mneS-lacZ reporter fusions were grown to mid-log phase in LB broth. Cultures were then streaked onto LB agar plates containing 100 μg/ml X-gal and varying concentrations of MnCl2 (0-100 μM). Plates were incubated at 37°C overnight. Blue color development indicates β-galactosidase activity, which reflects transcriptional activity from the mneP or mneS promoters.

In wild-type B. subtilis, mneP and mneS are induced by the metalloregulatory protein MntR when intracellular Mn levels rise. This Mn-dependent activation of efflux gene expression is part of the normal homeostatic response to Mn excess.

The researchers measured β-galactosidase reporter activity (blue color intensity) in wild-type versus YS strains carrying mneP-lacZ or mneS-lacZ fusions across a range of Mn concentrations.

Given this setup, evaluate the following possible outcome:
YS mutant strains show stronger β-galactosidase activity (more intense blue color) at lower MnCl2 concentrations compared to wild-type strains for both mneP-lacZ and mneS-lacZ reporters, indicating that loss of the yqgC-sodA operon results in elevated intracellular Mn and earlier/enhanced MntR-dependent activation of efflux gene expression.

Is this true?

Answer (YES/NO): NO